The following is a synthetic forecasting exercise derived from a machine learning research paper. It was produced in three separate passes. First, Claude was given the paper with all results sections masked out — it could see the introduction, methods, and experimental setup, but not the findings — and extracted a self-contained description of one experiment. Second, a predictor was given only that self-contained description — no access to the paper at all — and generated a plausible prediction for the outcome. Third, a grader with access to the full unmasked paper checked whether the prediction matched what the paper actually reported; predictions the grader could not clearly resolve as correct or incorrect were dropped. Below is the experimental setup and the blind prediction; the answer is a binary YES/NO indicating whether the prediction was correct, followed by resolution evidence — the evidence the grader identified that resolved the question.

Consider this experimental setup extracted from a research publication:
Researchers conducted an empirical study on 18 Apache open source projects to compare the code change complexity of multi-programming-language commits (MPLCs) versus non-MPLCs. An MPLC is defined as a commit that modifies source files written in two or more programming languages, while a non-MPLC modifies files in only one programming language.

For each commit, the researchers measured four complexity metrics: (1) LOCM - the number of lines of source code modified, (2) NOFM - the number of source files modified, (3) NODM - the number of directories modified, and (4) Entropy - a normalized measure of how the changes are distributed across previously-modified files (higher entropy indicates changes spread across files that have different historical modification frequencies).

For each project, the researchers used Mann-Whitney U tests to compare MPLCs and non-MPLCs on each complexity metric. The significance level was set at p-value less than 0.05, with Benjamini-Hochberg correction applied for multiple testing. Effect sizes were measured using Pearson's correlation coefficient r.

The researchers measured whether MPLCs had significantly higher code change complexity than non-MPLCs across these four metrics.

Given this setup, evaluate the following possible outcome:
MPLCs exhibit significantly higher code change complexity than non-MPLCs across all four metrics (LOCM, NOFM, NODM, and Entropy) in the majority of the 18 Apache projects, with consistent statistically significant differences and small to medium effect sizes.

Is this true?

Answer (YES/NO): YES